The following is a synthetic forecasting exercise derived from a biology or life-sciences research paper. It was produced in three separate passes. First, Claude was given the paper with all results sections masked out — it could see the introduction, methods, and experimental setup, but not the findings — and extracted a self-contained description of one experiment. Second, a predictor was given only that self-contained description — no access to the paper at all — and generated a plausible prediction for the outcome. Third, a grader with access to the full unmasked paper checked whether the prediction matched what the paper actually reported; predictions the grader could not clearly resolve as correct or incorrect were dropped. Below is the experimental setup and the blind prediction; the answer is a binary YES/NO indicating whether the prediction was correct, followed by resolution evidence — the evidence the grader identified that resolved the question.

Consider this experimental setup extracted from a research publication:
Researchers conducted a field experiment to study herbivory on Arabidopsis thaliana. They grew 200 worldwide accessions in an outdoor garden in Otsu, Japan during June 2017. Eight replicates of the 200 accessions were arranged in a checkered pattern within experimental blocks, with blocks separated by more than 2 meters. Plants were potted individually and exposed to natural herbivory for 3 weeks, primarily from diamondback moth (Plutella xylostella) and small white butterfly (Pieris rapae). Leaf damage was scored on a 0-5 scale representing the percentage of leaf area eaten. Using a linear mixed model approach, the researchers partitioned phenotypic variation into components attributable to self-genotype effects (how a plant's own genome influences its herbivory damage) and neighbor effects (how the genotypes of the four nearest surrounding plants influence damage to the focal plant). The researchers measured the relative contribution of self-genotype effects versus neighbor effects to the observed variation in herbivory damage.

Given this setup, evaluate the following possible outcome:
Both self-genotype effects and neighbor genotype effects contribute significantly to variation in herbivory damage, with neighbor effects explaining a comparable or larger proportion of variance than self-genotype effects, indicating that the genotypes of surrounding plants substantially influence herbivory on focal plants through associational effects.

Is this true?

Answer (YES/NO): NO